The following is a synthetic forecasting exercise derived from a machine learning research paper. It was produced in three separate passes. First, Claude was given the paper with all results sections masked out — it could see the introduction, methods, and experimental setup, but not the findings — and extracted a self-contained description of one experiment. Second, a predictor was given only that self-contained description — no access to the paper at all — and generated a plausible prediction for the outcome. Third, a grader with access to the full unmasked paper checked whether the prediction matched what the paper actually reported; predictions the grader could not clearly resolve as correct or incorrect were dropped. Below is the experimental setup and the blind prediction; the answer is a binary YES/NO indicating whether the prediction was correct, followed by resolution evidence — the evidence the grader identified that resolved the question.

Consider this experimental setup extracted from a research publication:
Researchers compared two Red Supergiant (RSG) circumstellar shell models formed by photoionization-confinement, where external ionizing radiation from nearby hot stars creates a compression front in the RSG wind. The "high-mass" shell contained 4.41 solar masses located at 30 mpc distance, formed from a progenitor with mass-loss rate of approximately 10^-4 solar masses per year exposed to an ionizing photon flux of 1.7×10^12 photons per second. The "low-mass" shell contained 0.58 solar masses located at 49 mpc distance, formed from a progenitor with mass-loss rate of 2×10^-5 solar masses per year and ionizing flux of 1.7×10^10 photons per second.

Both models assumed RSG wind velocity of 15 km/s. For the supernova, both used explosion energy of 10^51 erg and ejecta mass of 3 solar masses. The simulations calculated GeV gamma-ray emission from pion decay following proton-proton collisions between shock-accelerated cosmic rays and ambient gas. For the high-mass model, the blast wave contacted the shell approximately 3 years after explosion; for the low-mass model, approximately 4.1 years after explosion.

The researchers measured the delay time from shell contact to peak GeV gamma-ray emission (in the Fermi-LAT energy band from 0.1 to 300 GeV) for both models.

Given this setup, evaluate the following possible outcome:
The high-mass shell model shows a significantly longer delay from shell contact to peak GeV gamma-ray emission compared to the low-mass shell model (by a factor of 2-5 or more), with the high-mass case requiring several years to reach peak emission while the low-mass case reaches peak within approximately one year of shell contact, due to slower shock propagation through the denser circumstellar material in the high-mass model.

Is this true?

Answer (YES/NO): NO